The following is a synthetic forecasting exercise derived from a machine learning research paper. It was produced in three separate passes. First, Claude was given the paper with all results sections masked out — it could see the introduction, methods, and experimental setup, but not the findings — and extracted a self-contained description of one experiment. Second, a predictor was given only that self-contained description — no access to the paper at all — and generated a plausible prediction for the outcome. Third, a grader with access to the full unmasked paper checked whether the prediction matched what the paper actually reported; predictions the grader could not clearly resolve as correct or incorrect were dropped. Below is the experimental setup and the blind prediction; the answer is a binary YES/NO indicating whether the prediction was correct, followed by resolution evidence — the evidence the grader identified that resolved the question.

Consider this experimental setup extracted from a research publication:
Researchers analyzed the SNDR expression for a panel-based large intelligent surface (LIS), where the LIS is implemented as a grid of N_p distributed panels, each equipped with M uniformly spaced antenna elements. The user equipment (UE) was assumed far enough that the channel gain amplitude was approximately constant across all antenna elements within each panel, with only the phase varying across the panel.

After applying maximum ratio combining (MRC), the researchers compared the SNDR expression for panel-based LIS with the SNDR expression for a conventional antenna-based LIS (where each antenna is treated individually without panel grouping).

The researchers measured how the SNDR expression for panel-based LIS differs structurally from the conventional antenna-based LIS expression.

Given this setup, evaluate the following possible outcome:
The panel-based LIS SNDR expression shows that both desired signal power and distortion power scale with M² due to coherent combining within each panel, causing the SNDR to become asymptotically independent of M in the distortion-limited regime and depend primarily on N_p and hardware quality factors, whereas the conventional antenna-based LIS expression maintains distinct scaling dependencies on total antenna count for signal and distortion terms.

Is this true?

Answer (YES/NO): NO